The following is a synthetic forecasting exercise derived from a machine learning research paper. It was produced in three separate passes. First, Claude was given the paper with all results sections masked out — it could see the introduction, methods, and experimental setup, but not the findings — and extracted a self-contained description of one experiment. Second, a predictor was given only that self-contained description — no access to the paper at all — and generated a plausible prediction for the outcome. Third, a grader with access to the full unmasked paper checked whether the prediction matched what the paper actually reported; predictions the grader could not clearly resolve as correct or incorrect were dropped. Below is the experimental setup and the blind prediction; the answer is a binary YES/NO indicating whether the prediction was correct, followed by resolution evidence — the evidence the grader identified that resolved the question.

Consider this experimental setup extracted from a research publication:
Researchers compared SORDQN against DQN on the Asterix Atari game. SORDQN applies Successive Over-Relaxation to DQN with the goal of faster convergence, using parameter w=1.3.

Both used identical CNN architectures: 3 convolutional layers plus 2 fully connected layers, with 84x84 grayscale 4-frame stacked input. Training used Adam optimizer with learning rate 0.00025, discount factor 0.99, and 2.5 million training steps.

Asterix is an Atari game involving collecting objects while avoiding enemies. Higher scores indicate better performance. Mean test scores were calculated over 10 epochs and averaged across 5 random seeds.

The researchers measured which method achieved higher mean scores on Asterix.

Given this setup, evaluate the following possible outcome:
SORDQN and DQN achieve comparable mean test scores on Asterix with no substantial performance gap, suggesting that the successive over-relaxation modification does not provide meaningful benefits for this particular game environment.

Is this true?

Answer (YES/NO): NO